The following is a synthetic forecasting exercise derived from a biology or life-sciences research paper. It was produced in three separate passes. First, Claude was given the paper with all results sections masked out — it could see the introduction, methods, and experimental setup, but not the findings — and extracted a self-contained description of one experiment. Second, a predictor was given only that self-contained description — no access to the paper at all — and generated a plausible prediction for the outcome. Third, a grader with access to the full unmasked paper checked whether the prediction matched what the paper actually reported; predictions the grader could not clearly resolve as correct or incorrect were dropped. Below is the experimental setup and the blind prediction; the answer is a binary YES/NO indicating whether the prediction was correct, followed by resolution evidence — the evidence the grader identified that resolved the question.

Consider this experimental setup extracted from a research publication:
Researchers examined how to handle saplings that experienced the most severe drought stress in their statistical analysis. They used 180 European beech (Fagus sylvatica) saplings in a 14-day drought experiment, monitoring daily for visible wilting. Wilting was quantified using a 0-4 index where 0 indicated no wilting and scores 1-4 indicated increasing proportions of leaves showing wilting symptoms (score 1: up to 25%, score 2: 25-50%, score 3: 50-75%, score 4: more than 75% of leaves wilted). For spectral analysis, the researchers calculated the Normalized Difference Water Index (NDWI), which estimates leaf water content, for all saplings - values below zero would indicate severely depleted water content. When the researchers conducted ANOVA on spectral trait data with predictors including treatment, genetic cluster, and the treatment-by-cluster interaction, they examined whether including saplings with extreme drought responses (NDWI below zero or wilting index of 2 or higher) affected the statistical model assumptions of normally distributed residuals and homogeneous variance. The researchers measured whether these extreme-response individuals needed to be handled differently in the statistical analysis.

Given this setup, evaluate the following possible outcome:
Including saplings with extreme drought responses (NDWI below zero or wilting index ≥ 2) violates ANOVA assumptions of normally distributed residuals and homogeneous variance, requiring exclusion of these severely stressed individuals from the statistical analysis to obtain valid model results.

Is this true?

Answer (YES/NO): YES